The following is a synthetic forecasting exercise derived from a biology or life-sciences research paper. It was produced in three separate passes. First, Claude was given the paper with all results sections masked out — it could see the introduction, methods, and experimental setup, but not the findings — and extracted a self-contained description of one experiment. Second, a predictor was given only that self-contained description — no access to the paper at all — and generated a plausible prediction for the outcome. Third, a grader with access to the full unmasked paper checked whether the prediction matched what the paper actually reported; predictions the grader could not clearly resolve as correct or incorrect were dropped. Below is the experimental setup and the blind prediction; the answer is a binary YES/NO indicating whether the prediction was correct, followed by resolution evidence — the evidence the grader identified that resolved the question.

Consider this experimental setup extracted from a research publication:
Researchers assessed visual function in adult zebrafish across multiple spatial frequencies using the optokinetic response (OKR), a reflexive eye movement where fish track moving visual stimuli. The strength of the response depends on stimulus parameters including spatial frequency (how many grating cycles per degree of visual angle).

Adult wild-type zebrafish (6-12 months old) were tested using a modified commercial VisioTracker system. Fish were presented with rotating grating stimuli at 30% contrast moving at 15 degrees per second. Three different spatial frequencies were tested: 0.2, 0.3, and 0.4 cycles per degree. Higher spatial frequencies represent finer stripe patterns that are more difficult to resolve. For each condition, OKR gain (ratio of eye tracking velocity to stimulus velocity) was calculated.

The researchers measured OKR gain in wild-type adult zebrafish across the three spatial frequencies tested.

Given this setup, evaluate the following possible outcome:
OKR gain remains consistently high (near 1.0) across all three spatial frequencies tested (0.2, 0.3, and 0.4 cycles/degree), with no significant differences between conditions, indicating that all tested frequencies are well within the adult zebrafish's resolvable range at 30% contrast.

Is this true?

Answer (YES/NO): NO